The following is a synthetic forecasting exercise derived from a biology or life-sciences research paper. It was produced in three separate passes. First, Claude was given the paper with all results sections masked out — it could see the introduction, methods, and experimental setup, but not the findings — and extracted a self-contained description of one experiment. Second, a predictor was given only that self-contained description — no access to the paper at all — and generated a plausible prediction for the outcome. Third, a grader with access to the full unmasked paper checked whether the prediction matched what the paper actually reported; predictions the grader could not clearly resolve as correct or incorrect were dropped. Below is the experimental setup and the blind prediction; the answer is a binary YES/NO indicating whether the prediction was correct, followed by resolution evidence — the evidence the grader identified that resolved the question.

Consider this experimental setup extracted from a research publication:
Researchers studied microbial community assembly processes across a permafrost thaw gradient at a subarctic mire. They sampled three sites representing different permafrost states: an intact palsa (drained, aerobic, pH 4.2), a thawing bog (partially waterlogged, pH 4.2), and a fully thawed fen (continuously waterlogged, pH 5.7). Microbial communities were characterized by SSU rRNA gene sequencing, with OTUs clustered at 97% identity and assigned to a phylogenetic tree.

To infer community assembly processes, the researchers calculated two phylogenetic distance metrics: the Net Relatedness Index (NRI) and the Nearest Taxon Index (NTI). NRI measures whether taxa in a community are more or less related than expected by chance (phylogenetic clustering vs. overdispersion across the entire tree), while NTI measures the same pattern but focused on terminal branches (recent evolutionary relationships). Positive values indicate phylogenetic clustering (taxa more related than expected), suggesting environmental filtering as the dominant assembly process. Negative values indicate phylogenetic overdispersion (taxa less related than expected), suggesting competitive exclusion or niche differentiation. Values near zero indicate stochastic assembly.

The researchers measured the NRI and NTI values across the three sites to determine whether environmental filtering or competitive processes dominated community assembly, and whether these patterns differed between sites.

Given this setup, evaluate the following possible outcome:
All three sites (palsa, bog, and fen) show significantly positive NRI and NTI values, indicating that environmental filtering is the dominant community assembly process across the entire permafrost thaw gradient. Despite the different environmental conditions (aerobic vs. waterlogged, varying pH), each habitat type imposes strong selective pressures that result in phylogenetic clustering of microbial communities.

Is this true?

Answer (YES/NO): NO